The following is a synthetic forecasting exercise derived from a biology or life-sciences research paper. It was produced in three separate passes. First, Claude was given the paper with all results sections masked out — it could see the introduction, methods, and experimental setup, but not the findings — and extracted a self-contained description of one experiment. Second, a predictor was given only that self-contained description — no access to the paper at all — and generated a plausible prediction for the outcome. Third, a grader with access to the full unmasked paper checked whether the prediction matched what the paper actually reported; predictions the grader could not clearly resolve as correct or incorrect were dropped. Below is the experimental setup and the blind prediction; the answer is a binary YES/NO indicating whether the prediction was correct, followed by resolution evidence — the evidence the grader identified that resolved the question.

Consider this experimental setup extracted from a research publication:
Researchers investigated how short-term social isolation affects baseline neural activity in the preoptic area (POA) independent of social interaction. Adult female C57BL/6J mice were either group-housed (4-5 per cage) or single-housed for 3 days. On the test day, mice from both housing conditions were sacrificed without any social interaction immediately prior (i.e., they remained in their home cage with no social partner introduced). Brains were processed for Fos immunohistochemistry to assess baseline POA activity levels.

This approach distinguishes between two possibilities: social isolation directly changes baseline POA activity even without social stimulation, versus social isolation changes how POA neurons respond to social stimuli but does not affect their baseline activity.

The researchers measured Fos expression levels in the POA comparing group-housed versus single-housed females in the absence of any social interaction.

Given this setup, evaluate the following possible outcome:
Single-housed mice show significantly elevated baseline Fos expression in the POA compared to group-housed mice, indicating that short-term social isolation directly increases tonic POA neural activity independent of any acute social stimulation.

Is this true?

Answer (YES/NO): NO